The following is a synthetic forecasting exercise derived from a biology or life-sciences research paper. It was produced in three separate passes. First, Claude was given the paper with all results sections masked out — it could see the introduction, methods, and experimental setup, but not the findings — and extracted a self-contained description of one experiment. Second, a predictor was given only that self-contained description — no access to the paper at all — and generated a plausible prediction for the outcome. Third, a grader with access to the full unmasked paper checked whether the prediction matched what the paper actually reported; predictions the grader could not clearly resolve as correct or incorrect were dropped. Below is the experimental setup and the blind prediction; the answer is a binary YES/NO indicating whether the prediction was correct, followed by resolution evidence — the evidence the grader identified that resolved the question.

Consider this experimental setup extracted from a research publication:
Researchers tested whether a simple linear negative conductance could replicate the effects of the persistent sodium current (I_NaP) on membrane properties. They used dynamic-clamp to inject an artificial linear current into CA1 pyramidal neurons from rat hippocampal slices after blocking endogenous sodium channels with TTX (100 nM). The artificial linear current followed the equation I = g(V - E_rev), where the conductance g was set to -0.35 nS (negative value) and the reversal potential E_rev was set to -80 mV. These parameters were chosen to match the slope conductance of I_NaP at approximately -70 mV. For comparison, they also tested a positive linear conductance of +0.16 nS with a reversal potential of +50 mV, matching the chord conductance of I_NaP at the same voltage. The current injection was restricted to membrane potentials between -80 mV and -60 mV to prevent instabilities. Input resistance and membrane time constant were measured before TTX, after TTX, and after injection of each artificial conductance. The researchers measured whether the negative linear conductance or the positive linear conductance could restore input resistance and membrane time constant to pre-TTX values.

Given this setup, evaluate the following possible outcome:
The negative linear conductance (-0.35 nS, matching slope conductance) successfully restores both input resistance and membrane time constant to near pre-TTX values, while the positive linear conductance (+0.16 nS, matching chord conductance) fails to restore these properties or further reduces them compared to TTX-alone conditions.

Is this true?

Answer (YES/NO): YES